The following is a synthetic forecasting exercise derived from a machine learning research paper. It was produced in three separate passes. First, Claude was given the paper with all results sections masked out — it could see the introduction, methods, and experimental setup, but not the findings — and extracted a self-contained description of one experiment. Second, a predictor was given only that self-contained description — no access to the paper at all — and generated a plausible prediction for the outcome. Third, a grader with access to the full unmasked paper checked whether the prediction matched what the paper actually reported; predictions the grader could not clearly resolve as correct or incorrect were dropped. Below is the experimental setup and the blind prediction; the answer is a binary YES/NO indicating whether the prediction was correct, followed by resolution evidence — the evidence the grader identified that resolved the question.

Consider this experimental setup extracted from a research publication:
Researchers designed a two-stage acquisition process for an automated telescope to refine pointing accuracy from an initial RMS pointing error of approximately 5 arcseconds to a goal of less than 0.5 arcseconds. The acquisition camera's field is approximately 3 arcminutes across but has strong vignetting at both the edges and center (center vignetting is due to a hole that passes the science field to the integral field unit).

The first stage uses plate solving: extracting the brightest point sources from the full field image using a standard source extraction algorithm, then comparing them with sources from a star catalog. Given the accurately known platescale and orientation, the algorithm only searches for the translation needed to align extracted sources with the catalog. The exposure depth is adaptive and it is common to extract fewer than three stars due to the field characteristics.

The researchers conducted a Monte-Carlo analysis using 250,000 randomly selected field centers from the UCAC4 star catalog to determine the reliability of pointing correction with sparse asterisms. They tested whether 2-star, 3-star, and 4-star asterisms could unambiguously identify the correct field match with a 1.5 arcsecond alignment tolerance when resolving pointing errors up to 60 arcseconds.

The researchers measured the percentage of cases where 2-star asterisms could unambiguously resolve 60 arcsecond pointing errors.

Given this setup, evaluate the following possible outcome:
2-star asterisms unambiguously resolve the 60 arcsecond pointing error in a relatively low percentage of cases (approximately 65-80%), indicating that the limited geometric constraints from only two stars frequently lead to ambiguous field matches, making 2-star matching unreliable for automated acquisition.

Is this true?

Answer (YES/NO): NO